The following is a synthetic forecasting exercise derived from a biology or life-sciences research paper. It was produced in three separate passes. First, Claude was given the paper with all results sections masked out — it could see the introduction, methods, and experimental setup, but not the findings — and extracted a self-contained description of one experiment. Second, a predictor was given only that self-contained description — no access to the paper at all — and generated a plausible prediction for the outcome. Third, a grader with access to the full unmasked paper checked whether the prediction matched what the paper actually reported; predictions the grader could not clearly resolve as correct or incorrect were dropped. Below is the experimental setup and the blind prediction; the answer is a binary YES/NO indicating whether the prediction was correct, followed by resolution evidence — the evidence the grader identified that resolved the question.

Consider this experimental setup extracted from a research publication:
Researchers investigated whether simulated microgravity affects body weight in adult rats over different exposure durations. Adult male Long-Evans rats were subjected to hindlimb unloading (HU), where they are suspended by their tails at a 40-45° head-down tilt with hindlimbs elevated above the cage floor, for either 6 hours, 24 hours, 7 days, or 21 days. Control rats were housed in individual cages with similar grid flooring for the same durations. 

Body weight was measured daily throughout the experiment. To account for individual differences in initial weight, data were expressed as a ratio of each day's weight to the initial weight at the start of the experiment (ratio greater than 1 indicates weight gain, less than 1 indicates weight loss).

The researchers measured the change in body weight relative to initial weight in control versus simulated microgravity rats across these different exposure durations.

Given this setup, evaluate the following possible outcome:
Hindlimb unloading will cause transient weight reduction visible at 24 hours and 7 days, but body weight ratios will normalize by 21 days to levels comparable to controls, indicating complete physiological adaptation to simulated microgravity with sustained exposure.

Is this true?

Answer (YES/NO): YES